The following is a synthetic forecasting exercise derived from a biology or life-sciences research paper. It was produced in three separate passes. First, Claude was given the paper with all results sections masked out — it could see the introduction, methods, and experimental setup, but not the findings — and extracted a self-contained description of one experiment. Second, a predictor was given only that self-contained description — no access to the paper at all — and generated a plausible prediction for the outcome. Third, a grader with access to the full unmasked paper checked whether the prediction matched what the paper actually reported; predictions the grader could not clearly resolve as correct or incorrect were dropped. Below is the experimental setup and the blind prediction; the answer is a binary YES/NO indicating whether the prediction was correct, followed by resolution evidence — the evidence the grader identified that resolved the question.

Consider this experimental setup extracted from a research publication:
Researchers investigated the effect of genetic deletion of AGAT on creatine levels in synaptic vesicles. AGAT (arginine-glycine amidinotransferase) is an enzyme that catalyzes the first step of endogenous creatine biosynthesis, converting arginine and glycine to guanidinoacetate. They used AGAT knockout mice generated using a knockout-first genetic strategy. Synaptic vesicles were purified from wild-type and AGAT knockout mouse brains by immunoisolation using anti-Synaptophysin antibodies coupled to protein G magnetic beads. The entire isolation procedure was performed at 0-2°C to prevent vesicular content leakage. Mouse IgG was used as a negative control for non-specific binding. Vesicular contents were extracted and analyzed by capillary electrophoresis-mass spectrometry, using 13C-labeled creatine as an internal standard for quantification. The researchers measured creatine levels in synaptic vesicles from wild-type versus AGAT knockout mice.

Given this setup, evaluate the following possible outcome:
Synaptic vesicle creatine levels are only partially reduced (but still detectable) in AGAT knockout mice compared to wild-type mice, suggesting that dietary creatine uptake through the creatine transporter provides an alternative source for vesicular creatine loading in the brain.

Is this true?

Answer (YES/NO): NO